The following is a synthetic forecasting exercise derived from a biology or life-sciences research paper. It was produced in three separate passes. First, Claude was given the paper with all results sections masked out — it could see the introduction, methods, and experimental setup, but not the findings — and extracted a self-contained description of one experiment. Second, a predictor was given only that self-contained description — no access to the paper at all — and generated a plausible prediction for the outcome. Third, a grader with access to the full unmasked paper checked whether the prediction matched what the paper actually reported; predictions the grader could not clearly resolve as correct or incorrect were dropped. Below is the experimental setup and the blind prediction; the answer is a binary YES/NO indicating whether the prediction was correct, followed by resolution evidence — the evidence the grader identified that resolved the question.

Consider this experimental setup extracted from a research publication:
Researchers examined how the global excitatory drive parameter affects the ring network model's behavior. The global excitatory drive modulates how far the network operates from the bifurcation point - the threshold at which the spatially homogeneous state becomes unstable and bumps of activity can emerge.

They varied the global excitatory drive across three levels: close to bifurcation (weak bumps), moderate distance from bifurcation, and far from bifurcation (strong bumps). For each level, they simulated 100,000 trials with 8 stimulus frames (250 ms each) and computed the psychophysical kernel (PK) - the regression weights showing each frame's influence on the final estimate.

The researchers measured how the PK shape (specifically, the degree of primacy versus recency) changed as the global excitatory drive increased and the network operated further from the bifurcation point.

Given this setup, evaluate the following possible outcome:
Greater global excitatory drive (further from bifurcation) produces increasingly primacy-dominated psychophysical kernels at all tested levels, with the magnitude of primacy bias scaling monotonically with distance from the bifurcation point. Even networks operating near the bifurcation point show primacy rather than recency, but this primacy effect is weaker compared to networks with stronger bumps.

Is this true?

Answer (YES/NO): NO